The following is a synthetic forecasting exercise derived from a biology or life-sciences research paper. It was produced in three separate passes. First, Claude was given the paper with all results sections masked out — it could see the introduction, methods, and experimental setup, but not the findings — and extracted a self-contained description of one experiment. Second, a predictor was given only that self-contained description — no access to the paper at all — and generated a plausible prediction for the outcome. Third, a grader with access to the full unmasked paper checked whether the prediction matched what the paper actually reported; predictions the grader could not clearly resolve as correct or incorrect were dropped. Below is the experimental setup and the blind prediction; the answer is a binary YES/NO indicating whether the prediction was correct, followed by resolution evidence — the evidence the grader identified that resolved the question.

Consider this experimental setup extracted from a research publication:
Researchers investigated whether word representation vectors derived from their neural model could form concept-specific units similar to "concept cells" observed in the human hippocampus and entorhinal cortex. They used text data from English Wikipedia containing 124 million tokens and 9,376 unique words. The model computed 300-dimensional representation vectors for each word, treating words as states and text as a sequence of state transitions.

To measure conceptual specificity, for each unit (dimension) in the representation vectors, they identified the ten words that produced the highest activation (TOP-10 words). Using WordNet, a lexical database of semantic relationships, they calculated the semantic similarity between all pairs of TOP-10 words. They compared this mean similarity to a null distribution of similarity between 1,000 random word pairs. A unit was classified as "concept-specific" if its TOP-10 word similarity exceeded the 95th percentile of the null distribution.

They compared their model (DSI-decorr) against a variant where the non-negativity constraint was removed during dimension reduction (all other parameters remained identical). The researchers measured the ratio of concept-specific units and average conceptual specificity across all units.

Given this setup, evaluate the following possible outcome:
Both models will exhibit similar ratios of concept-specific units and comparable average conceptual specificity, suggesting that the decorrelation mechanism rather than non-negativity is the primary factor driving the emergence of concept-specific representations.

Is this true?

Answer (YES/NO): NO